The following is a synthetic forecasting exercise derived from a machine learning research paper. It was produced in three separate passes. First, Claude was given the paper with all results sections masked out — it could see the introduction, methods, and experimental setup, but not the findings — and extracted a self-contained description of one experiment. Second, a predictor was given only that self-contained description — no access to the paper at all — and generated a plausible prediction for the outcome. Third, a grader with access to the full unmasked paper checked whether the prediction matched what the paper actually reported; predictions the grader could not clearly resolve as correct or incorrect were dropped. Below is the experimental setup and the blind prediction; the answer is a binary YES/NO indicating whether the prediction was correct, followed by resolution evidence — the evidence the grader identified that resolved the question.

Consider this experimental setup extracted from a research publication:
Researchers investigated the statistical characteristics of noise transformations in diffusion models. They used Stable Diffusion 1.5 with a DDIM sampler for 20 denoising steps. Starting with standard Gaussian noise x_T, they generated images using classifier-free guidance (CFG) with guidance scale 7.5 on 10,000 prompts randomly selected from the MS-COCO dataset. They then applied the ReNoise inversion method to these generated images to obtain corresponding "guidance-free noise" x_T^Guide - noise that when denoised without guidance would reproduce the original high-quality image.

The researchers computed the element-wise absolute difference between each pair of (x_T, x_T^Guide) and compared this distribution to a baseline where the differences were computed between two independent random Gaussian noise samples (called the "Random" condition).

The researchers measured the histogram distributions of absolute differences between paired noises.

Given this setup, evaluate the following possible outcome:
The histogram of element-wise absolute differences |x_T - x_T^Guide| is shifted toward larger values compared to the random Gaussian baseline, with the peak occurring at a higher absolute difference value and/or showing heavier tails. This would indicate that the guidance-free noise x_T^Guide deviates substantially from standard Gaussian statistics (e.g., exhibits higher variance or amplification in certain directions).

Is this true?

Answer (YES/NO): NO